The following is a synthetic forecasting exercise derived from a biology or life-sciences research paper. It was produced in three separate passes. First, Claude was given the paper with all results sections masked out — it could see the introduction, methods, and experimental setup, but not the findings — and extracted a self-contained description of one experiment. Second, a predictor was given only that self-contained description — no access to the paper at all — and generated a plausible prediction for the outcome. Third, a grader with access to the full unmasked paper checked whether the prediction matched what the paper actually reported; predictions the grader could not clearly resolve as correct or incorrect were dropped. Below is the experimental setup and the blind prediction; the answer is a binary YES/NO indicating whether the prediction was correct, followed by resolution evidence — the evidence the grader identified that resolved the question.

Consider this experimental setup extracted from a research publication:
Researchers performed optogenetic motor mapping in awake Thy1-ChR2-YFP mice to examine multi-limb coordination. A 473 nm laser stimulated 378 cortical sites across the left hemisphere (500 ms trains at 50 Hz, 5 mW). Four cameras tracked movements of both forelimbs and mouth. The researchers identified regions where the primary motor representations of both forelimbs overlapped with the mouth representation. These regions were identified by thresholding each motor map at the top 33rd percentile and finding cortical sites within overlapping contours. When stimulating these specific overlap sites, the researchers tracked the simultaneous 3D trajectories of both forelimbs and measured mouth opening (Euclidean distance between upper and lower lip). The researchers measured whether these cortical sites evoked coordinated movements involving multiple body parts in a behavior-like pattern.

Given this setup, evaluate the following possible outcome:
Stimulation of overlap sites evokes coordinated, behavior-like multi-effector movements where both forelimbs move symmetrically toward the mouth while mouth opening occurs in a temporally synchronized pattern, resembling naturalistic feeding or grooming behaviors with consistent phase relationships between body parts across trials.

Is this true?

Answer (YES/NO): YES